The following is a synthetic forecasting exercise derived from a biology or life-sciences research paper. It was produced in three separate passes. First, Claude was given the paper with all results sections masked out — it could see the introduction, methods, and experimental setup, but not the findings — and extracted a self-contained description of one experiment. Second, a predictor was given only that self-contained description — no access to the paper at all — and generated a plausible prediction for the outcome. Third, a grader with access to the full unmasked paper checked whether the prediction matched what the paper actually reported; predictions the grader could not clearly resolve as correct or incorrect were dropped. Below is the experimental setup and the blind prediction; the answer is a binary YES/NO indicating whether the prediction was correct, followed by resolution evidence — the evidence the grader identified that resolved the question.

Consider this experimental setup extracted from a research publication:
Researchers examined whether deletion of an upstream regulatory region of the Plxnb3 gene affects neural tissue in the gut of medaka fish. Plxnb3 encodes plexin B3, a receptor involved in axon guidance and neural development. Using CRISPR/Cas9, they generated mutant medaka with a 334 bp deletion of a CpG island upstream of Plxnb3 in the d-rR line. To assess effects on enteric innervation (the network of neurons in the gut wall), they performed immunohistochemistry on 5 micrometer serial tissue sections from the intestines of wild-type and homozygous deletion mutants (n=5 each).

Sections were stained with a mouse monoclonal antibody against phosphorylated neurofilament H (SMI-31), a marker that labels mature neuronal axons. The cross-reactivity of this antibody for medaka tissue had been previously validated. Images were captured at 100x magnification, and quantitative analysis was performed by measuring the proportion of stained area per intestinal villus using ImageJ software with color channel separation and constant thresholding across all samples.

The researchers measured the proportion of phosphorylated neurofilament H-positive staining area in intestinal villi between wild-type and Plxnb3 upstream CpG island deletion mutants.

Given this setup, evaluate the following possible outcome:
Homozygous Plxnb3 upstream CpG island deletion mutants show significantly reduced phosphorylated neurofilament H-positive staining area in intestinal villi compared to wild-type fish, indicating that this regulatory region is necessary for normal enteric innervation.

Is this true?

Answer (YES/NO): YES